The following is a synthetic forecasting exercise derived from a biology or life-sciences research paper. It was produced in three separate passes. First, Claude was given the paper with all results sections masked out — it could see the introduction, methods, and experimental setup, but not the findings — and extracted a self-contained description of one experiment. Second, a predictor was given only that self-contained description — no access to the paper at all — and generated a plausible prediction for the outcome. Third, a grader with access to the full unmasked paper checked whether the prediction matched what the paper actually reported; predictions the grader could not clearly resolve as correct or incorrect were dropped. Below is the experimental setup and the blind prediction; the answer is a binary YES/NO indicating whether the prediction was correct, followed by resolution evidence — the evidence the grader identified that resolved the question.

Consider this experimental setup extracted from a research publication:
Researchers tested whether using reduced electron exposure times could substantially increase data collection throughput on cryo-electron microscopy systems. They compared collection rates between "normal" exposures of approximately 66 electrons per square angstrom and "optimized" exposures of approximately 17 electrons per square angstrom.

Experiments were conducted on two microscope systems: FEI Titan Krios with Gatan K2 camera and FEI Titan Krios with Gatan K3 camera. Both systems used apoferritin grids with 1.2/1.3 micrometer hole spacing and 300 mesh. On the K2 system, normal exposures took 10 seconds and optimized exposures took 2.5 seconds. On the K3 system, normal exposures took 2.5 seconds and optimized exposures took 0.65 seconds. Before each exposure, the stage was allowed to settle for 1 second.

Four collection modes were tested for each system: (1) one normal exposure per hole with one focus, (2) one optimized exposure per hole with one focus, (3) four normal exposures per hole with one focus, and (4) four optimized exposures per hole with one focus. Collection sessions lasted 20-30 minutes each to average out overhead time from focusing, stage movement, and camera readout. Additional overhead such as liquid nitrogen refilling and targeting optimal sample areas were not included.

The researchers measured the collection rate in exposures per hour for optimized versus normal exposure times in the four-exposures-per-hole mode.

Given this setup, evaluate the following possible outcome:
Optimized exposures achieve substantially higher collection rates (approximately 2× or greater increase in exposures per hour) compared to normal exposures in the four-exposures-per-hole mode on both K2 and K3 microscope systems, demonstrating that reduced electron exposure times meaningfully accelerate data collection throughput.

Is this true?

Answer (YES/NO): NO